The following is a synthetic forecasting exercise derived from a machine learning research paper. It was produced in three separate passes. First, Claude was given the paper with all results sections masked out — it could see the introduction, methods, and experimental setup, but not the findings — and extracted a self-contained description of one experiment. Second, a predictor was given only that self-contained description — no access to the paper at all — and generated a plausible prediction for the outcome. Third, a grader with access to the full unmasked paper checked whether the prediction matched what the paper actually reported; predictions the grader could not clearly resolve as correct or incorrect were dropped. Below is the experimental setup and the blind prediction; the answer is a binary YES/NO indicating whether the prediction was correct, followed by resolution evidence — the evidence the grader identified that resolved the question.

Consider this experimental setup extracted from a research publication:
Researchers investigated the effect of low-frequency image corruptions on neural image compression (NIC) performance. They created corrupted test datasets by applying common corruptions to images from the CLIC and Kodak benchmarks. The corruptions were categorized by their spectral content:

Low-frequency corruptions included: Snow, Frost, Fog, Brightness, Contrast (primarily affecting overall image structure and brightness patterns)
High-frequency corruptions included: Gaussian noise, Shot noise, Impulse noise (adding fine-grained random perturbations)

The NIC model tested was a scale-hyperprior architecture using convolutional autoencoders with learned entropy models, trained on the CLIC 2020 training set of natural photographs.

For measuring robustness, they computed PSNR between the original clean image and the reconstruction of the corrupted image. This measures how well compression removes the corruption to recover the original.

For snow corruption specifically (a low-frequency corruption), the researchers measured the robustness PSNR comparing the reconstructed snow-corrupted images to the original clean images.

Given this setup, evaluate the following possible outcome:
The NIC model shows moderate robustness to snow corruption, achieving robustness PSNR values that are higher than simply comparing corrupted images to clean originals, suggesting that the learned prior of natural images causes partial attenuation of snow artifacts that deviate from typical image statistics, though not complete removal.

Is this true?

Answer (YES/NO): NO